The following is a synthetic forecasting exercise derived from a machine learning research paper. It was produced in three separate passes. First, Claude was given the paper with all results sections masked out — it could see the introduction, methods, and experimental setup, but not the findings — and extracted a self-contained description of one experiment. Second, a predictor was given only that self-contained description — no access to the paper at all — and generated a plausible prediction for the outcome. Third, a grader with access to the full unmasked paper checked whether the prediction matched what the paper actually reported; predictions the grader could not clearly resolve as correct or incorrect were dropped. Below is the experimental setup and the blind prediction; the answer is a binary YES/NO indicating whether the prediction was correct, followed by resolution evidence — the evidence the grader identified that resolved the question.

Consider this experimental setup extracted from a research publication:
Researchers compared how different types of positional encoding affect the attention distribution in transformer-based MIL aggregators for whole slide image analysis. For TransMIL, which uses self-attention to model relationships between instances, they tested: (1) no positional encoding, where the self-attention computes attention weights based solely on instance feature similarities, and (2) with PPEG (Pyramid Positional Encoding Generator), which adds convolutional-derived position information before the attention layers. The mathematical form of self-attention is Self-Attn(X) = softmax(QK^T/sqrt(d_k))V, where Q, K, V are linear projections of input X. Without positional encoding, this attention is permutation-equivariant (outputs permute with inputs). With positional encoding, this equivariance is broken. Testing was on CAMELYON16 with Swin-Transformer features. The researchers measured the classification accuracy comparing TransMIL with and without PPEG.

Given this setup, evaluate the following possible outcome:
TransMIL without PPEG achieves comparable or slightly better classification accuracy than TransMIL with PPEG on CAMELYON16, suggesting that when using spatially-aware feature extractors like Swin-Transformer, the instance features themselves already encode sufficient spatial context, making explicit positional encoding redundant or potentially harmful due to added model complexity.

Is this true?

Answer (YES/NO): NO